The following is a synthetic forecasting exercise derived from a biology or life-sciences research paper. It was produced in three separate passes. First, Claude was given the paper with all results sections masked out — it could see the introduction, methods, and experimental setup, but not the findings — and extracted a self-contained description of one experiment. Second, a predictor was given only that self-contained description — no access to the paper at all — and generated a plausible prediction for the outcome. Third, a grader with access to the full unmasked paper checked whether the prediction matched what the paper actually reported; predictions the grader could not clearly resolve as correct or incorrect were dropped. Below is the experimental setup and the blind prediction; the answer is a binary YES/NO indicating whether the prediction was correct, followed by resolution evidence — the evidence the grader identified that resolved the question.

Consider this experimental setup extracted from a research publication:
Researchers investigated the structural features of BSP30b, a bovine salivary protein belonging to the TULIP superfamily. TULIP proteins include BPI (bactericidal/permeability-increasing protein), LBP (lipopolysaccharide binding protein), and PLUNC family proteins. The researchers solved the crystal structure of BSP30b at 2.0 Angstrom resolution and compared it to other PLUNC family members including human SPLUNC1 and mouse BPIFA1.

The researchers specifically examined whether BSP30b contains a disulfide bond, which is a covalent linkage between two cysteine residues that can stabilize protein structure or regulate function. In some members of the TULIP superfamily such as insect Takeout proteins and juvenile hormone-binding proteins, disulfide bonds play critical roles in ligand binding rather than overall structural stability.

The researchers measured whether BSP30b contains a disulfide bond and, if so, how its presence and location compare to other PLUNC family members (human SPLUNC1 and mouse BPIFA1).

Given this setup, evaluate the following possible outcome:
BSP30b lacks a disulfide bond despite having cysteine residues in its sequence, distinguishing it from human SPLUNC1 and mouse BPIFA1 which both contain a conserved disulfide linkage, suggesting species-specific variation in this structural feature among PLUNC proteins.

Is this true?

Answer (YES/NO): NO